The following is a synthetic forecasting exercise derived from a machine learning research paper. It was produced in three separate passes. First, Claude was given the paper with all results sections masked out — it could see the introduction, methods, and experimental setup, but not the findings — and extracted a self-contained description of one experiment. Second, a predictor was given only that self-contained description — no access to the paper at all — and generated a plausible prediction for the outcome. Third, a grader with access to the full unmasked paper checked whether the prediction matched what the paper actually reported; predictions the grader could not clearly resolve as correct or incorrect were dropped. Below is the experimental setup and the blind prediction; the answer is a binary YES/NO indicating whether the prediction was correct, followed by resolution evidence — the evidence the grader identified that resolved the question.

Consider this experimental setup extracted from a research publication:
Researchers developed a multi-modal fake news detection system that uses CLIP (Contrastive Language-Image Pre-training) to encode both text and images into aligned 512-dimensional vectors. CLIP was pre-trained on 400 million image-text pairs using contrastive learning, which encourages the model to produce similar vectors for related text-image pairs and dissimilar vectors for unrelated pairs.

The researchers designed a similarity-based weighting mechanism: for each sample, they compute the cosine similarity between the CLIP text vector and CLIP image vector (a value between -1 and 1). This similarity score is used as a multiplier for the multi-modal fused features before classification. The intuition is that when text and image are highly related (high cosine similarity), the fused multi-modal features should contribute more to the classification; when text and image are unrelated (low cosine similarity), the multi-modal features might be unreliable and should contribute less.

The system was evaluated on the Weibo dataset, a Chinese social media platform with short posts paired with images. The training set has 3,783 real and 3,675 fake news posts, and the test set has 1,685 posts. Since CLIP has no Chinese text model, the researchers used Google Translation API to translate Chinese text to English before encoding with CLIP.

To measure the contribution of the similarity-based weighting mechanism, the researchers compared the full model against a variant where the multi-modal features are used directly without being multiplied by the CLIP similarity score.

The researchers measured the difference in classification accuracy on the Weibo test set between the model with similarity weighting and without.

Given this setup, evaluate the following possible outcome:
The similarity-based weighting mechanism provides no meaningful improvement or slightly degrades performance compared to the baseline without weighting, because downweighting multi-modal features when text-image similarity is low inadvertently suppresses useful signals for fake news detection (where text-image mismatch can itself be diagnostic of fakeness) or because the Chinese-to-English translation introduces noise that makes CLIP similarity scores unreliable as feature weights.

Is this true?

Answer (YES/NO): NO